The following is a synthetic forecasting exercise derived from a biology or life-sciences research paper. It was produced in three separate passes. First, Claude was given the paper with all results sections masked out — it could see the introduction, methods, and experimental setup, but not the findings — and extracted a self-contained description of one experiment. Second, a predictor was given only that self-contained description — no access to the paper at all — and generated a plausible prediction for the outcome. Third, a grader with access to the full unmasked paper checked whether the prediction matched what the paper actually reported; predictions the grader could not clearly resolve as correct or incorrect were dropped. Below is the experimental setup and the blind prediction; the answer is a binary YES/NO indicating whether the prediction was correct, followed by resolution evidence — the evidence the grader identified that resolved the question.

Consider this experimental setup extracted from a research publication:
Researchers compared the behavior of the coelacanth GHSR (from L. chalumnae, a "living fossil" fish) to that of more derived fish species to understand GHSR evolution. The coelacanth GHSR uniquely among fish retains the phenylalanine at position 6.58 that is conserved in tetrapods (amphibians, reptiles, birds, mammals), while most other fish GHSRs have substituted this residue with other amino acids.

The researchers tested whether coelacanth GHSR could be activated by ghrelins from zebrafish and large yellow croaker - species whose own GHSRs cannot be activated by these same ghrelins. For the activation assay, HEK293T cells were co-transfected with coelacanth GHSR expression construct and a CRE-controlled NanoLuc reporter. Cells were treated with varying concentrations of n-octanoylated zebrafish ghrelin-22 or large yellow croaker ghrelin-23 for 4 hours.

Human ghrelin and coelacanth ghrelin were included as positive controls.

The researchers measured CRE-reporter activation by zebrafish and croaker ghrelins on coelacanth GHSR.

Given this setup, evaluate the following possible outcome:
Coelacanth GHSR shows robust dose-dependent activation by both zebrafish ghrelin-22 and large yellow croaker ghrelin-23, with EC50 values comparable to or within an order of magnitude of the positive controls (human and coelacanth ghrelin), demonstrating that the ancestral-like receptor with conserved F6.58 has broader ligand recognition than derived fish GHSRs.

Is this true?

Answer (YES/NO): YES